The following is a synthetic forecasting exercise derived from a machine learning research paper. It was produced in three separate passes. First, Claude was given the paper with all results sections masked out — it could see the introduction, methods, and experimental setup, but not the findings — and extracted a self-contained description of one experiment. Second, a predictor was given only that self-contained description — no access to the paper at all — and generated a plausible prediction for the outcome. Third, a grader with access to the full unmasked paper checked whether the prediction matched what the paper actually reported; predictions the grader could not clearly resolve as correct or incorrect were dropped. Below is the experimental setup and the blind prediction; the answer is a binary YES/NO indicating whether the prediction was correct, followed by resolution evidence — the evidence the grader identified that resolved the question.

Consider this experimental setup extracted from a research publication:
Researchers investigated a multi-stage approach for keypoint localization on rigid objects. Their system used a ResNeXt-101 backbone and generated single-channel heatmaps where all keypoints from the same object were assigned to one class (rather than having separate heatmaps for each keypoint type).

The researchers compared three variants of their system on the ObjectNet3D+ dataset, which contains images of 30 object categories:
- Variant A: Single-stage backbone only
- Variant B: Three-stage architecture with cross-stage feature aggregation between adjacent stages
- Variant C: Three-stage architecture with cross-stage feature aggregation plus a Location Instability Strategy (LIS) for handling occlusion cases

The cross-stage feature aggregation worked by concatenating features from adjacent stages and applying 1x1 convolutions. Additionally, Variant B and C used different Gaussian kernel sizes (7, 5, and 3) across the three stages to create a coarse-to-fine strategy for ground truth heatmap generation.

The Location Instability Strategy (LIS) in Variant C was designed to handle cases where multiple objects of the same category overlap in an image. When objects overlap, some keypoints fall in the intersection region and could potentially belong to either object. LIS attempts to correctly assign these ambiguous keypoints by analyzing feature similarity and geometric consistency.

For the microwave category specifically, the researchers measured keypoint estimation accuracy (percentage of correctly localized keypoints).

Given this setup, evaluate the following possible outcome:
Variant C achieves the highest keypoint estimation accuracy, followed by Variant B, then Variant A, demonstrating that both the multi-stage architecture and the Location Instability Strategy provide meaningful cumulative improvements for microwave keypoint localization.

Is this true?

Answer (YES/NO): NO